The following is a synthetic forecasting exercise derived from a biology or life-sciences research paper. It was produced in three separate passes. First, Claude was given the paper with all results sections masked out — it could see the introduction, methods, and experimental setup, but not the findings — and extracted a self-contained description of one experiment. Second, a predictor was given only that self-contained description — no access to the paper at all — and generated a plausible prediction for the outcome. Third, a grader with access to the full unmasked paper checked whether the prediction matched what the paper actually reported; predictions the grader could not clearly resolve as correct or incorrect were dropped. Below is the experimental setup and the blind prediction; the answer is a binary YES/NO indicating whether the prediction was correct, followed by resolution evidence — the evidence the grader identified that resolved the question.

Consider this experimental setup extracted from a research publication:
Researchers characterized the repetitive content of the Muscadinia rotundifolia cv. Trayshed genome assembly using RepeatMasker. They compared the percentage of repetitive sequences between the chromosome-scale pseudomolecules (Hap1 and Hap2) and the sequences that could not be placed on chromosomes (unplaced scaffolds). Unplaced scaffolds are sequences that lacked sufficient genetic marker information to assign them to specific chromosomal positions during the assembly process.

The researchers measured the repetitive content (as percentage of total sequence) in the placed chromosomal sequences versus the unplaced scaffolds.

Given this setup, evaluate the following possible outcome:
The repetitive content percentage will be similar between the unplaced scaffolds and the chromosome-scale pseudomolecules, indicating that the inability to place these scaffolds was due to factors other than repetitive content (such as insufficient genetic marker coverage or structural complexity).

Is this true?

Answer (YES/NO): NO